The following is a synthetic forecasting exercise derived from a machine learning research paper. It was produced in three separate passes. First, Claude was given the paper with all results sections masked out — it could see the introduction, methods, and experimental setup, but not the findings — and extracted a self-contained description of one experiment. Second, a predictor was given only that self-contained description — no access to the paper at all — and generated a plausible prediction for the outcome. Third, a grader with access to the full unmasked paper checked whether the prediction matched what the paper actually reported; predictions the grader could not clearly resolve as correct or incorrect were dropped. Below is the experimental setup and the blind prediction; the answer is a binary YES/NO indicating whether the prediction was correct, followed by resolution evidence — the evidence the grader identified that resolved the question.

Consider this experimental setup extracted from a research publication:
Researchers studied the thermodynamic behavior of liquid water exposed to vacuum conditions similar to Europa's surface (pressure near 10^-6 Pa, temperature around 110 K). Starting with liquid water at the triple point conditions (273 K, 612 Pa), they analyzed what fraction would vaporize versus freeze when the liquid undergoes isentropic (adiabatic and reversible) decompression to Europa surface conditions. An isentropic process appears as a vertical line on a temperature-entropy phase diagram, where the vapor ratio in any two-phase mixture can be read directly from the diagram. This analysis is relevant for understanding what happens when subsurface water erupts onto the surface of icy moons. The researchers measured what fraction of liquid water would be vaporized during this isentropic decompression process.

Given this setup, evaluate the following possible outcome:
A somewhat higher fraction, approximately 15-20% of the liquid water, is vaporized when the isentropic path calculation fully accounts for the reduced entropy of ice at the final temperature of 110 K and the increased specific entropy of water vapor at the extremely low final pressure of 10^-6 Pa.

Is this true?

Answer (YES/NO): NO